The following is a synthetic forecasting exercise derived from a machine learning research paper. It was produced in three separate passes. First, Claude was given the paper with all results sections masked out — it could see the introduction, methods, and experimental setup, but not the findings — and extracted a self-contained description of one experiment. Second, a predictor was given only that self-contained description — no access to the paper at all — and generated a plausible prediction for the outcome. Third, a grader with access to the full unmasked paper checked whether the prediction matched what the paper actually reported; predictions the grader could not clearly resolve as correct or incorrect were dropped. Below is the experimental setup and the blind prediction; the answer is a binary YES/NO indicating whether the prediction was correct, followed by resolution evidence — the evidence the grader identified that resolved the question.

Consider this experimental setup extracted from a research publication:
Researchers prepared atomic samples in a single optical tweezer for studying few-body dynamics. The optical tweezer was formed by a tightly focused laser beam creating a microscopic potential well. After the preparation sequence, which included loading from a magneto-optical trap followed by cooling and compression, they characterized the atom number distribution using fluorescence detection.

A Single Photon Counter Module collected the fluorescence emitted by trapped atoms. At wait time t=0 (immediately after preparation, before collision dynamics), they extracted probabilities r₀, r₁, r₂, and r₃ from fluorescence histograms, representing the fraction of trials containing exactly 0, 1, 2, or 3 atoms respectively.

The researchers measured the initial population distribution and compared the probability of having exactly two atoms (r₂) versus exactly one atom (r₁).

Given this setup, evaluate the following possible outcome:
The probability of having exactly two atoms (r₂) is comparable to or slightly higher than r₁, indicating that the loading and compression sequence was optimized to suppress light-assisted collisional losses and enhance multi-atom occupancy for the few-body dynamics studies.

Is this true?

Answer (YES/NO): NO